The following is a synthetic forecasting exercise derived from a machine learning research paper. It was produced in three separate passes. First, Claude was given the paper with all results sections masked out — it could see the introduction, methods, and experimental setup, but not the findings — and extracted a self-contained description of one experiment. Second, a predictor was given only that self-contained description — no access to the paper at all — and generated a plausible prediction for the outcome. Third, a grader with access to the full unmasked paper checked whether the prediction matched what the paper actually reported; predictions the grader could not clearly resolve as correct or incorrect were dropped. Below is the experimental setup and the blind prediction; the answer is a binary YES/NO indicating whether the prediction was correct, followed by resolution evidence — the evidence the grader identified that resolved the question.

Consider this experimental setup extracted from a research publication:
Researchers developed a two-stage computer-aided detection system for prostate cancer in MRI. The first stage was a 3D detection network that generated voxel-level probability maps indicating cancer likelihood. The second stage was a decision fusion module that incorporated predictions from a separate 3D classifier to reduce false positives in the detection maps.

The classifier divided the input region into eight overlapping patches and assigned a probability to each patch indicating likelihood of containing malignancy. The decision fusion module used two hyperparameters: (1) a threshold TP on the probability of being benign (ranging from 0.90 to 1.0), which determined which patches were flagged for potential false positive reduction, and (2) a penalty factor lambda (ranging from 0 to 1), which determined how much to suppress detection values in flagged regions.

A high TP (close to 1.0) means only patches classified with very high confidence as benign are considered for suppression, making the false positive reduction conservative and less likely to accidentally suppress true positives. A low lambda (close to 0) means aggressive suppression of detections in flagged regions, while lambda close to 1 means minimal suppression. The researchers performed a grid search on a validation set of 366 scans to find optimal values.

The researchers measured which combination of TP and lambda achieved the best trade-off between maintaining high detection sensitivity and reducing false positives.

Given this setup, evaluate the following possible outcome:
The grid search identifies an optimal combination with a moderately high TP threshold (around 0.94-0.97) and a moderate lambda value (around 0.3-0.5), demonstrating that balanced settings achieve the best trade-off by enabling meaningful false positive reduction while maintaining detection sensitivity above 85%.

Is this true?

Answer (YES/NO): NO